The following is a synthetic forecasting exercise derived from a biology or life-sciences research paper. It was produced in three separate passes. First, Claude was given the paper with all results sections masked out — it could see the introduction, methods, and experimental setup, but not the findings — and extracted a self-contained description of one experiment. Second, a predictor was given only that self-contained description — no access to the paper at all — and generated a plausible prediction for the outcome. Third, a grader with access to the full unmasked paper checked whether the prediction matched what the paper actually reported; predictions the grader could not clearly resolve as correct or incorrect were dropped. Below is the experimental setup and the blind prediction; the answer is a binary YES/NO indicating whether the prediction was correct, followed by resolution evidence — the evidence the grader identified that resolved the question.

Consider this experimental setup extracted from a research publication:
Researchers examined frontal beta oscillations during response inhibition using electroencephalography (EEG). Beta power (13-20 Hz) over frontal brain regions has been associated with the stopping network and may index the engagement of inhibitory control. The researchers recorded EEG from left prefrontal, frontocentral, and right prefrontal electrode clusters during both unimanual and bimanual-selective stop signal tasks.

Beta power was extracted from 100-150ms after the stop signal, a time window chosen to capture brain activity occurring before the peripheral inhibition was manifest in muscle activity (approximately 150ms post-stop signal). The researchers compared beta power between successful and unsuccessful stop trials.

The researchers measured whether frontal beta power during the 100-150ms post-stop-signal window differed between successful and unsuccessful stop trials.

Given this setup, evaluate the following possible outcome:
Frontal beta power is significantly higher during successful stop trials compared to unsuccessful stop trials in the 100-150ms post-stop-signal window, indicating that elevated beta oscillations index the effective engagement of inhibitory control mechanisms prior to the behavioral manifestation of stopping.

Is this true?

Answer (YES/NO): NO